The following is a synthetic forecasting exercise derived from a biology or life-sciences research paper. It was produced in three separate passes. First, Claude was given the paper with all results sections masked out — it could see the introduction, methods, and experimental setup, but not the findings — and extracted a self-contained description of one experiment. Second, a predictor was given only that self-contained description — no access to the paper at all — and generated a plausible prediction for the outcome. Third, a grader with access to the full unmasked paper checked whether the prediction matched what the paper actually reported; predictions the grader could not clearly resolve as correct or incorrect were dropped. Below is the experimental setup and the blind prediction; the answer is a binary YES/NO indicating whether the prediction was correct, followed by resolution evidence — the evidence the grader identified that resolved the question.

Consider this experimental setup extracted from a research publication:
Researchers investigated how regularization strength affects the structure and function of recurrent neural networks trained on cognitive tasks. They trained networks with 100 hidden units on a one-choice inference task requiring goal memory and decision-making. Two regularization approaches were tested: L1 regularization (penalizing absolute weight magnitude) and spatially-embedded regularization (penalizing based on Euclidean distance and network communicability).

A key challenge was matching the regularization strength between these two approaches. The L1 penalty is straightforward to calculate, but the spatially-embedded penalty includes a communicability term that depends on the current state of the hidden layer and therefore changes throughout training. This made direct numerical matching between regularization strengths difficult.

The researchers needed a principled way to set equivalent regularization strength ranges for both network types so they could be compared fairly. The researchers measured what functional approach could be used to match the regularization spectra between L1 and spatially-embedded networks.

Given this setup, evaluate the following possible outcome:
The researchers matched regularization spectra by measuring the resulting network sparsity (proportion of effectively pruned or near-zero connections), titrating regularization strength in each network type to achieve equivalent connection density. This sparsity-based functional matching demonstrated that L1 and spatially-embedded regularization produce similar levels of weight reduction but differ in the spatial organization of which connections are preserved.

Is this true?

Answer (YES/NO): NO